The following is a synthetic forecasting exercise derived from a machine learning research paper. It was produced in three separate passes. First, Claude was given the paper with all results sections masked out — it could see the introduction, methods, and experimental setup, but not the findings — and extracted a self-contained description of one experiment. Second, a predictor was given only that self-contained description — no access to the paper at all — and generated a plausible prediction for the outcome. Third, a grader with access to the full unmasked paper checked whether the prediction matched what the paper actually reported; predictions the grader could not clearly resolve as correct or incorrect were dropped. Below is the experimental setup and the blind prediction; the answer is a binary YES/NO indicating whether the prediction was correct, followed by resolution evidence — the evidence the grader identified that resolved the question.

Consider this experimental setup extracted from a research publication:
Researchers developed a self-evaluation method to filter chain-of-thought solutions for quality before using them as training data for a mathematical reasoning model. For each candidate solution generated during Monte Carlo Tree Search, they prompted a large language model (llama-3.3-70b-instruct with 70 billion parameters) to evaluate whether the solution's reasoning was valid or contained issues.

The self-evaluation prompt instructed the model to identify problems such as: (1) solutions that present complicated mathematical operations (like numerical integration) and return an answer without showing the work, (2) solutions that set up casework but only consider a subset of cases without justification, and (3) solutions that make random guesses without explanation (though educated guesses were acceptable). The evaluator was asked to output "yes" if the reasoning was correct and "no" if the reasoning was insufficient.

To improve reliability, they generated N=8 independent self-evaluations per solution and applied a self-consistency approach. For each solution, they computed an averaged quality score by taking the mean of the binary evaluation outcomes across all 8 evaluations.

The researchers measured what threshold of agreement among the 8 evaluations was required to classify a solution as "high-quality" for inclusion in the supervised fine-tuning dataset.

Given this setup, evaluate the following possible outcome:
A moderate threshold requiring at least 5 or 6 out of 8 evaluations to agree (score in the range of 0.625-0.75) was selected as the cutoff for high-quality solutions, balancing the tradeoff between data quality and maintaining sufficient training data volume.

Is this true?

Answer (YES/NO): NO